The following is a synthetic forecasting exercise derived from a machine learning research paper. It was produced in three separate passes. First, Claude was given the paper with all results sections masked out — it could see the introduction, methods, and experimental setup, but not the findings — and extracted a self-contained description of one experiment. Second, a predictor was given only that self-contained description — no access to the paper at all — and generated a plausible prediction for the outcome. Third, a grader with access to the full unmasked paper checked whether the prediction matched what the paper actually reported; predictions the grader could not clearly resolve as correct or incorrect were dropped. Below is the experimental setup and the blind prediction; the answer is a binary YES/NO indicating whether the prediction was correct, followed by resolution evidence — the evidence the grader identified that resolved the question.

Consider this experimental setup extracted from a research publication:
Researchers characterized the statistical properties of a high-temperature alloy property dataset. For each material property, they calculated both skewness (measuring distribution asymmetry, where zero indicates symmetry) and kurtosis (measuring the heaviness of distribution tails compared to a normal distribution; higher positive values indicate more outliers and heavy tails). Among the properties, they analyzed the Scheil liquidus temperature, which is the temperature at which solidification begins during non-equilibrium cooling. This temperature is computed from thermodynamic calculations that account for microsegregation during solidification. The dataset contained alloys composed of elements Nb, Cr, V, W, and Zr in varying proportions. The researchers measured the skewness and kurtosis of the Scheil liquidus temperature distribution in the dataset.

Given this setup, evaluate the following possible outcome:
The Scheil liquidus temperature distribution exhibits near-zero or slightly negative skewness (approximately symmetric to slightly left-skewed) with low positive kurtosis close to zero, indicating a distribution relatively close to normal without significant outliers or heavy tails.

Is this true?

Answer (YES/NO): NO